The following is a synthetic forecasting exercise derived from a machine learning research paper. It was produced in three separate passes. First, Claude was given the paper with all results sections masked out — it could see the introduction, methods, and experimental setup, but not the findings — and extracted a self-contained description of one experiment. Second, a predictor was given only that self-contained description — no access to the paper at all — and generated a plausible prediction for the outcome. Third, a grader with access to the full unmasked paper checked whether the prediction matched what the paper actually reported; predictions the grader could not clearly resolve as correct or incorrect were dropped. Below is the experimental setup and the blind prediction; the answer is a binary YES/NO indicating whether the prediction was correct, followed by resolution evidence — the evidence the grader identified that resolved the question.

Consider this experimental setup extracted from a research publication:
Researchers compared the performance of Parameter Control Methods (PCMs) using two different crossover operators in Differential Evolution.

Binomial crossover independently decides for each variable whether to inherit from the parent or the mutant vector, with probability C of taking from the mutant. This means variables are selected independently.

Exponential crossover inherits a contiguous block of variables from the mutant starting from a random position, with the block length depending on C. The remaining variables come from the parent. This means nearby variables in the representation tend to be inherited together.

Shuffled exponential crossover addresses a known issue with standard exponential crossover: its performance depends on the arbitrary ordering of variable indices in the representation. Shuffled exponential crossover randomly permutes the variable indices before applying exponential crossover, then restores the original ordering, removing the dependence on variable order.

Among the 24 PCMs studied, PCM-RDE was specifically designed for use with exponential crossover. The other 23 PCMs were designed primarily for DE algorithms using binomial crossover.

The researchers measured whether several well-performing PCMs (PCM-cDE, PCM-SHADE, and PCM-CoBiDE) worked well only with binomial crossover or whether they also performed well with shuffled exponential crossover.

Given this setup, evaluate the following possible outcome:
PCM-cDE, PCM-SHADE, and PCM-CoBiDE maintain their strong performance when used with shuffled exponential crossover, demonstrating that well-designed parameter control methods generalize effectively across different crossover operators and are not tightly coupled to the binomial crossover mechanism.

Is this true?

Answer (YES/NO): YES